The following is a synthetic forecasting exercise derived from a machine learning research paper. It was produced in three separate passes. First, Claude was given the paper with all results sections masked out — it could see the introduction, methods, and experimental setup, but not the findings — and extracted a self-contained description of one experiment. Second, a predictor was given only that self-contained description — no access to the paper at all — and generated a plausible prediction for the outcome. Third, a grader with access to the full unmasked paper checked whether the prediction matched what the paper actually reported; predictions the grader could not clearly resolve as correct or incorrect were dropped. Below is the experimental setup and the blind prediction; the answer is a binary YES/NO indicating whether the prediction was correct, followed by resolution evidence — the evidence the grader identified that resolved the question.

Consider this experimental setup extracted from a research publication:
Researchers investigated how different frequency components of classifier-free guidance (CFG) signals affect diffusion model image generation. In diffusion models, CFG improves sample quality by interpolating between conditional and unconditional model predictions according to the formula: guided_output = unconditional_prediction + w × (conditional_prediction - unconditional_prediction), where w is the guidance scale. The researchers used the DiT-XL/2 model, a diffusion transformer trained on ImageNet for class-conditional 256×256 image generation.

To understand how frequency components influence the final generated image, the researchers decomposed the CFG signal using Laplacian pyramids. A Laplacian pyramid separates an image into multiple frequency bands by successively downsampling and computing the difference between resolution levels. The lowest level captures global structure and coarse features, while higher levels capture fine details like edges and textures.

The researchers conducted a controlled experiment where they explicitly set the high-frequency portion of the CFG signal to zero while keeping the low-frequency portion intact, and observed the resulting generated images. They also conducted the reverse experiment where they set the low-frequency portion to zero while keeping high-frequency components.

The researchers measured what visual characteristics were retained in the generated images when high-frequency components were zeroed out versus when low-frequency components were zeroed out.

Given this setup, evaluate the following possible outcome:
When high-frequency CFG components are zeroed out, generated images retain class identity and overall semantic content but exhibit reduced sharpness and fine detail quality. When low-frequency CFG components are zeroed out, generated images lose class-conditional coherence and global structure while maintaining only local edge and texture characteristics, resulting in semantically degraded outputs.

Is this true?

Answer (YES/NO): YES